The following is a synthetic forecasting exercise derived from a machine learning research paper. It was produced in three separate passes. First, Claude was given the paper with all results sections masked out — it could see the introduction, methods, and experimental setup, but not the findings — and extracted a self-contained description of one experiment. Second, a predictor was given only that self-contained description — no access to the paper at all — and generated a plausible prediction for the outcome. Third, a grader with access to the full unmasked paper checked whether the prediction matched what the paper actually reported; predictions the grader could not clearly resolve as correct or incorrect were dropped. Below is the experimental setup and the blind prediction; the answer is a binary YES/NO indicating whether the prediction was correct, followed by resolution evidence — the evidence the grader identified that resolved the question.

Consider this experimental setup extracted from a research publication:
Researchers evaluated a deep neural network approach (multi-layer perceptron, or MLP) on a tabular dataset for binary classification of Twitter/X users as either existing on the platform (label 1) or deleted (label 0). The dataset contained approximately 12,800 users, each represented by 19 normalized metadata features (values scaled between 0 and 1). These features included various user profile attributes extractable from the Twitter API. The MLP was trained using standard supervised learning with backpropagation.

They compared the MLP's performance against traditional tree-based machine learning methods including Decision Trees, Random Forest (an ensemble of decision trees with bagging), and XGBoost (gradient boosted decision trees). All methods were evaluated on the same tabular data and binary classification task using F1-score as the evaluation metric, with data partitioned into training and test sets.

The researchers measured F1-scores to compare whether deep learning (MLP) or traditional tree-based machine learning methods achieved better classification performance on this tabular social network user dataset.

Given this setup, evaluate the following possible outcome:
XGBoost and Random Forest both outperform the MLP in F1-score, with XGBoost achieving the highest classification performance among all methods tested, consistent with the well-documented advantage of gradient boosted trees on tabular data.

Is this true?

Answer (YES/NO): NO